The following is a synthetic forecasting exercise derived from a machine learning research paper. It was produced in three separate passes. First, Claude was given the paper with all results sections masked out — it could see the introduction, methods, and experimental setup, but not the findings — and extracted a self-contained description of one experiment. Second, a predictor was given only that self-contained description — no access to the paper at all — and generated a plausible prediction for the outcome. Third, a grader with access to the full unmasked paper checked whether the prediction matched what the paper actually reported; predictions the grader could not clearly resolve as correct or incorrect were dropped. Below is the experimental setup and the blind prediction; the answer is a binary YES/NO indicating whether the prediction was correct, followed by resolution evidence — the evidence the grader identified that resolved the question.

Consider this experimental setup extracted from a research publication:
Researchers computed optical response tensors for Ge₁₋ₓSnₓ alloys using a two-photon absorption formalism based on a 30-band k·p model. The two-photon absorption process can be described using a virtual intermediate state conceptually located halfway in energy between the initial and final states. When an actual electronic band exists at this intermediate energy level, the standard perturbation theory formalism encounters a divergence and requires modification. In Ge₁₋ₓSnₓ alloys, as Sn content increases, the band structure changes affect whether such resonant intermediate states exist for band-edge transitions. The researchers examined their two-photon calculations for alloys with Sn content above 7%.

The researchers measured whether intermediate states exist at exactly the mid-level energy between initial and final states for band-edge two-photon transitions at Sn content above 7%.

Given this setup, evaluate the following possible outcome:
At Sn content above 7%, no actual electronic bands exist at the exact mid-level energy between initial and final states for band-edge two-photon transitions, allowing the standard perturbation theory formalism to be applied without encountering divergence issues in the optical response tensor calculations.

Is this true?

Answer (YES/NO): YES